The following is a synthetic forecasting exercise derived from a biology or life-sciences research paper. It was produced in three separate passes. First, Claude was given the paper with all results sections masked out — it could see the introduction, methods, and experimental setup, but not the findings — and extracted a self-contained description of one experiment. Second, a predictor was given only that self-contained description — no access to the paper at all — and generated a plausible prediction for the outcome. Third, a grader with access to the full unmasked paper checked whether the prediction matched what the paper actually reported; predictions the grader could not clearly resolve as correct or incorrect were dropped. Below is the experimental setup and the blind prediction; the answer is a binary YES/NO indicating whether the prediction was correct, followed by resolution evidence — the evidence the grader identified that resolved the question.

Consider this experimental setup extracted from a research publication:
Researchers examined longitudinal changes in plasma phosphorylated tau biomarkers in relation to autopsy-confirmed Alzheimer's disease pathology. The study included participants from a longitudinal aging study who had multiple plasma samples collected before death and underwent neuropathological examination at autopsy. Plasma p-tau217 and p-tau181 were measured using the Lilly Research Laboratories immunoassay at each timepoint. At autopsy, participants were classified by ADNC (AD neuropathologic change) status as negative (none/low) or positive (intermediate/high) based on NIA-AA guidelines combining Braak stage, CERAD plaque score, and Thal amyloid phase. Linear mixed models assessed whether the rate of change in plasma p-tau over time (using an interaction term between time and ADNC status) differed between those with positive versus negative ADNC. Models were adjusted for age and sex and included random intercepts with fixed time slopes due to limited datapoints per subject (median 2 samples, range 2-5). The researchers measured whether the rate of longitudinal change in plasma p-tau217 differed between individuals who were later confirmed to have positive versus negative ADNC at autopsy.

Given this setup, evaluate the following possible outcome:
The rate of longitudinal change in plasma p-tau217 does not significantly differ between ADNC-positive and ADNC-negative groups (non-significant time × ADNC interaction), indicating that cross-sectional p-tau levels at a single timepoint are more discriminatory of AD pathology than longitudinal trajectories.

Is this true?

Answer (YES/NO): NO